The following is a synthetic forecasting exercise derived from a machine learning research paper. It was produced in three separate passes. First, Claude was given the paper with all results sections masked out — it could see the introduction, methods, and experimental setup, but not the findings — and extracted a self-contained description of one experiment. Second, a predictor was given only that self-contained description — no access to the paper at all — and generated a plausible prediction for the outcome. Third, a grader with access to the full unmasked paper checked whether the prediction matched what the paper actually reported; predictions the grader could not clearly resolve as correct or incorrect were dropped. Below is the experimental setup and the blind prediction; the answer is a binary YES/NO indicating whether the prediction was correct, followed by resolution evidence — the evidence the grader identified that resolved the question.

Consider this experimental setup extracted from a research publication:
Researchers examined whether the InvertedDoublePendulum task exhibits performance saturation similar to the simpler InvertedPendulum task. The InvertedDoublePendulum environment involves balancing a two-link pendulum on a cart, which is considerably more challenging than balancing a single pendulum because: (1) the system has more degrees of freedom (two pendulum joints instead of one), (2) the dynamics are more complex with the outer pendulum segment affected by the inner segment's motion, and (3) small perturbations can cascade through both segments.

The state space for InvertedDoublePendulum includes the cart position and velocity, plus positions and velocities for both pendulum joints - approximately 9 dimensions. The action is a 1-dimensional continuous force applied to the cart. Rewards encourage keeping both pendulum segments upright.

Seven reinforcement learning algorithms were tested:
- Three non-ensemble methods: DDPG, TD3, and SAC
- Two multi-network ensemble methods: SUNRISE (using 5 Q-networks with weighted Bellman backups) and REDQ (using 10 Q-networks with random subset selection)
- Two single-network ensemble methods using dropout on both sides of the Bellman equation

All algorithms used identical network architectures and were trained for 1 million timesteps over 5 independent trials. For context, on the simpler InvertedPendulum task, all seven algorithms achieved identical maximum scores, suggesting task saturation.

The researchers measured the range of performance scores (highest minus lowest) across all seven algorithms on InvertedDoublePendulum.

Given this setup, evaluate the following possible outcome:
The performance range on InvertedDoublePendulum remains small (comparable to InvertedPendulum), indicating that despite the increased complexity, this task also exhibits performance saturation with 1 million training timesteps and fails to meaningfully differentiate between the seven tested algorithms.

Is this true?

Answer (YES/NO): YES